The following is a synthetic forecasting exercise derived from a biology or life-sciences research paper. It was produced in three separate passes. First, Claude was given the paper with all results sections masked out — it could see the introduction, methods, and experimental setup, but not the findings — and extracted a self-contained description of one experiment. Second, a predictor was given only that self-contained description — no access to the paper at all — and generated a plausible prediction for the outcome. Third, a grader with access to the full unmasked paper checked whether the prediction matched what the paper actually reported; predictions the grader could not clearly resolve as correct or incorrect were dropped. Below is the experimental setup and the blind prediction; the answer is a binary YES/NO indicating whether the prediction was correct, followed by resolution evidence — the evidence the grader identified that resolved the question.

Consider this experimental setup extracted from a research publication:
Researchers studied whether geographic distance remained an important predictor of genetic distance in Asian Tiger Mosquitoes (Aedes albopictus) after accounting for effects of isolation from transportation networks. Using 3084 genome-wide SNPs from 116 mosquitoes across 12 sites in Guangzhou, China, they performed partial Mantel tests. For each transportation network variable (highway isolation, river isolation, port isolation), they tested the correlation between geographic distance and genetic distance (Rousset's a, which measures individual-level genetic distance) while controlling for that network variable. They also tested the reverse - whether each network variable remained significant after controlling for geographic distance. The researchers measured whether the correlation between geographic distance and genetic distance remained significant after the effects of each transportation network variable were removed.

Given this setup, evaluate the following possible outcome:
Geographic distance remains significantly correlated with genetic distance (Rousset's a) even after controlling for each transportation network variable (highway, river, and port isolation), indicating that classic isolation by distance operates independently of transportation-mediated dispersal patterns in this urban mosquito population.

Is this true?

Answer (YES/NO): YES